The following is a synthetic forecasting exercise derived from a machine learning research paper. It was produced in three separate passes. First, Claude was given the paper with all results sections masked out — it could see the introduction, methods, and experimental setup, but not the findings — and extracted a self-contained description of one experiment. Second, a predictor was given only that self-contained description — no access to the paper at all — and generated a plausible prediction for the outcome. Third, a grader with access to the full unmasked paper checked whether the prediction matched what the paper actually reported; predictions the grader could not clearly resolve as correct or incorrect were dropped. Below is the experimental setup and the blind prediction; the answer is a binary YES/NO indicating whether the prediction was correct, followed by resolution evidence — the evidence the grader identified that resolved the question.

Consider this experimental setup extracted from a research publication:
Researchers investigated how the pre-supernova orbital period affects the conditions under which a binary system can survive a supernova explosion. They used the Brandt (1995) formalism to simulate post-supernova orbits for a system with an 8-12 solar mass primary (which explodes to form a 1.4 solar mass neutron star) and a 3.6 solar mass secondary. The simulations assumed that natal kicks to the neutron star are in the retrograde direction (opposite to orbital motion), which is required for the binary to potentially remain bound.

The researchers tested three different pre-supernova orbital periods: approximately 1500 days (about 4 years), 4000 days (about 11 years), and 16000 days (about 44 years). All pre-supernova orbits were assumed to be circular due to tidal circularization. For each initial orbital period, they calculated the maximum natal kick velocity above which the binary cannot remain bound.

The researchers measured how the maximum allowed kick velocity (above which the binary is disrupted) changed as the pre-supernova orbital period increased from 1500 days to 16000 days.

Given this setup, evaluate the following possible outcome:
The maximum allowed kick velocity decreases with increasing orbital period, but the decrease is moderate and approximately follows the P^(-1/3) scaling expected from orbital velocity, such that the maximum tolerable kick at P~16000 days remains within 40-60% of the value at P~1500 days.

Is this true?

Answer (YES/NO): NO